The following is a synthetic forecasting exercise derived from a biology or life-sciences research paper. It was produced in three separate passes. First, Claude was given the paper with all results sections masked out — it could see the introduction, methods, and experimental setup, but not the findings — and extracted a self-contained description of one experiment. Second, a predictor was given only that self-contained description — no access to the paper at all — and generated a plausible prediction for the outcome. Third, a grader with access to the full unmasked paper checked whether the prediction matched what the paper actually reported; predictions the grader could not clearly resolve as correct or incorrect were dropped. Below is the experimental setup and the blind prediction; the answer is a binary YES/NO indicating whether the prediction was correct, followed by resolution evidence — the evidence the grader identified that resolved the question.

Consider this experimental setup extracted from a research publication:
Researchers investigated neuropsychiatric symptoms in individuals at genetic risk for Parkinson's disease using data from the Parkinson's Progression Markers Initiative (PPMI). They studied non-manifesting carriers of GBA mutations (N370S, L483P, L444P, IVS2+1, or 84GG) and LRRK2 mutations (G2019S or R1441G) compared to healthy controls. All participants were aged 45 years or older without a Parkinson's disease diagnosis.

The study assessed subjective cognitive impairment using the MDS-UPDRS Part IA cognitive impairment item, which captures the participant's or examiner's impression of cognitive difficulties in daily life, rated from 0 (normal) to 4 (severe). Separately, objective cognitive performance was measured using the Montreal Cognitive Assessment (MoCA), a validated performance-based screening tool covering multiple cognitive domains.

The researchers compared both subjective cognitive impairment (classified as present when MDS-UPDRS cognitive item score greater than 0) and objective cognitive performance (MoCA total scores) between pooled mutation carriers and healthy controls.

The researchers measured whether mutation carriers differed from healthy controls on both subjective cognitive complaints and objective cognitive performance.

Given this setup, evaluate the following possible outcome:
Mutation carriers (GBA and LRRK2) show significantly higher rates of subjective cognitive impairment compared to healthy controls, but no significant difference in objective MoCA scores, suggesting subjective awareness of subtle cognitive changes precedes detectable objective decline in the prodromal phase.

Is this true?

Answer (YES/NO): NO